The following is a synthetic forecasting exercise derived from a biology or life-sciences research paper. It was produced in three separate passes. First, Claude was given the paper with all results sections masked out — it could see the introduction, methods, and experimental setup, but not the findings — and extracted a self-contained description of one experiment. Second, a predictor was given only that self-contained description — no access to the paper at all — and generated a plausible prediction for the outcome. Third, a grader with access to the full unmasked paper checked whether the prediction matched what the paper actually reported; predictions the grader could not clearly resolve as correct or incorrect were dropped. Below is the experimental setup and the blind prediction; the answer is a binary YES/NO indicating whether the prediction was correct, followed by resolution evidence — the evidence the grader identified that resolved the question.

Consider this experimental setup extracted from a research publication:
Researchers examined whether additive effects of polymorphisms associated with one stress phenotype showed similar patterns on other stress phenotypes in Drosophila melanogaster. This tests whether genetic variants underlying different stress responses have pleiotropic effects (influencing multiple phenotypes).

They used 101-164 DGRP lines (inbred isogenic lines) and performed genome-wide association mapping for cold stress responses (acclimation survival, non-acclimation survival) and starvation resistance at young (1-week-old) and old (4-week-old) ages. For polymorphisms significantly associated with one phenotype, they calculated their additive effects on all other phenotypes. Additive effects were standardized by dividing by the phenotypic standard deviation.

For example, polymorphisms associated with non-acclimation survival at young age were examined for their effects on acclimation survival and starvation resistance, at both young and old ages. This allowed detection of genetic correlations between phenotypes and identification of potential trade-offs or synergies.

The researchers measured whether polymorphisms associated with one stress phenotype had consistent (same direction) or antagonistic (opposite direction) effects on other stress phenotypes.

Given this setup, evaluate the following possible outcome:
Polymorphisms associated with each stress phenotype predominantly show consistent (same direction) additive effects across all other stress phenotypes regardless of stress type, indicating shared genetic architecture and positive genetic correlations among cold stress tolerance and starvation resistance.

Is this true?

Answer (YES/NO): NO